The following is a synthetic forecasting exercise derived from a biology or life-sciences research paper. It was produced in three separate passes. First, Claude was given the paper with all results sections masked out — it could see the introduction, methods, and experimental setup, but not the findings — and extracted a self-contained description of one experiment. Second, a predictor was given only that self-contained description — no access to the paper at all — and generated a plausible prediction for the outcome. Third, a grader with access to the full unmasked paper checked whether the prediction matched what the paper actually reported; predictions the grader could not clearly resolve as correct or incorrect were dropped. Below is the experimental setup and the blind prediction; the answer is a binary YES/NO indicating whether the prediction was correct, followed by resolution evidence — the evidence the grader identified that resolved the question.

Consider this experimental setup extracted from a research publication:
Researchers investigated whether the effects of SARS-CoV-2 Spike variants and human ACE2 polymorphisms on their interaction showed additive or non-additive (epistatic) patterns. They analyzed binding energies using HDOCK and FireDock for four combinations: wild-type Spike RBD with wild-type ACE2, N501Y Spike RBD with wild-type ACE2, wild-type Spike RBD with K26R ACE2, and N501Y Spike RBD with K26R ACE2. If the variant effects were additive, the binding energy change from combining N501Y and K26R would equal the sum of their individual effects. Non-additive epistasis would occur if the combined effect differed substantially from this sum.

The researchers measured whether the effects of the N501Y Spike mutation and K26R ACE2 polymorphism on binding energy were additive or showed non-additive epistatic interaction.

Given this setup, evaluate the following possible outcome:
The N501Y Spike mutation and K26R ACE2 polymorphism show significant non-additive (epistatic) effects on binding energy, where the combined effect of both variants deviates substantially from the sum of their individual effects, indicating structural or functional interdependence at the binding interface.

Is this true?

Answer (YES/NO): YES